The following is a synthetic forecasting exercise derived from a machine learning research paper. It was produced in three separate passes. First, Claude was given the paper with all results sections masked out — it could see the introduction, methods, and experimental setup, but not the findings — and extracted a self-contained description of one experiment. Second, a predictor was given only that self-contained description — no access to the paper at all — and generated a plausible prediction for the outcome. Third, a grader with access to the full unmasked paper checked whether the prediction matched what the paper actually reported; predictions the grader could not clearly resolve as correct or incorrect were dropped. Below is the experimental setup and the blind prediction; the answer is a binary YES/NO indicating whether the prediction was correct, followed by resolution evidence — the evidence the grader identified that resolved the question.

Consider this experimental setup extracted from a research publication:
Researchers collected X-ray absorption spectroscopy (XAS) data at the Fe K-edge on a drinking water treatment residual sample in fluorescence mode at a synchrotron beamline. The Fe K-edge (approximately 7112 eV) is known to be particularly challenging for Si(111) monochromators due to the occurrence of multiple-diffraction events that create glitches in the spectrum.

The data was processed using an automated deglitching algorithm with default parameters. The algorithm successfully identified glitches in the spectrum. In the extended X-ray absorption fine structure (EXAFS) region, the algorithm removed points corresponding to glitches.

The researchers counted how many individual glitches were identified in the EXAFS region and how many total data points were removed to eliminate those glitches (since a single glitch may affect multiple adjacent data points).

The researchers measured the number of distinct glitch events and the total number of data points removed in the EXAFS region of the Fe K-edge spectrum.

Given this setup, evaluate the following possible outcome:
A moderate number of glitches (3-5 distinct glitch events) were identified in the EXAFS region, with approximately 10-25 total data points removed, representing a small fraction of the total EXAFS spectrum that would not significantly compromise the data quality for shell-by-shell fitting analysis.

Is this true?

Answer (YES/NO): NO